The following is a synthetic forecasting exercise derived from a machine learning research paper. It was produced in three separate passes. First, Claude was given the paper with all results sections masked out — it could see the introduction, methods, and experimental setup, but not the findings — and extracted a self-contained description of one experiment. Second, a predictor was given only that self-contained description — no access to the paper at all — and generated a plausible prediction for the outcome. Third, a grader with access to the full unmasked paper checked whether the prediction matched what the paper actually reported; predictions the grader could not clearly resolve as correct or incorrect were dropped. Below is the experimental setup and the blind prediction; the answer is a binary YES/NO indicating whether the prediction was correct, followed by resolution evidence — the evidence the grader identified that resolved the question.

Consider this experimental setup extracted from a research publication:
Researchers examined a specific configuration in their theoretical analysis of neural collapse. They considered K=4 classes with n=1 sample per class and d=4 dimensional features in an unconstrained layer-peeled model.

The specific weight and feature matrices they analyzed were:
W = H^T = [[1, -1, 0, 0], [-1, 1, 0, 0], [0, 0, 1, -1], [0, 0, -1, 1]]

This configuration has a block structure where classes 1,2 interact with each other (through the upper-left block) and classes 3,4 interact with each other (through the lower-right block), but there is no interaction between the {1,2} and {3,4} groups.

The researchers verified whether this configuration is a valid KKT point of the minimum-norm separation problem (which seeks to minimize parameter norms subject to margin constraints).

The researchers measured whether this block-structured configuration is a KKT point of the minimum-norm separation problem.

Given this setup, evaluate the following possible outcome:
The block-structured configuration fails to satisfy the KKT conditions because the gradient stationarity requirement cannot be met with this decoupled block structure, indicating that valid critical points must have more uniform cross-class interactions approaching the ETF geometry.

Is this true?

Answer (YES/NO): NO